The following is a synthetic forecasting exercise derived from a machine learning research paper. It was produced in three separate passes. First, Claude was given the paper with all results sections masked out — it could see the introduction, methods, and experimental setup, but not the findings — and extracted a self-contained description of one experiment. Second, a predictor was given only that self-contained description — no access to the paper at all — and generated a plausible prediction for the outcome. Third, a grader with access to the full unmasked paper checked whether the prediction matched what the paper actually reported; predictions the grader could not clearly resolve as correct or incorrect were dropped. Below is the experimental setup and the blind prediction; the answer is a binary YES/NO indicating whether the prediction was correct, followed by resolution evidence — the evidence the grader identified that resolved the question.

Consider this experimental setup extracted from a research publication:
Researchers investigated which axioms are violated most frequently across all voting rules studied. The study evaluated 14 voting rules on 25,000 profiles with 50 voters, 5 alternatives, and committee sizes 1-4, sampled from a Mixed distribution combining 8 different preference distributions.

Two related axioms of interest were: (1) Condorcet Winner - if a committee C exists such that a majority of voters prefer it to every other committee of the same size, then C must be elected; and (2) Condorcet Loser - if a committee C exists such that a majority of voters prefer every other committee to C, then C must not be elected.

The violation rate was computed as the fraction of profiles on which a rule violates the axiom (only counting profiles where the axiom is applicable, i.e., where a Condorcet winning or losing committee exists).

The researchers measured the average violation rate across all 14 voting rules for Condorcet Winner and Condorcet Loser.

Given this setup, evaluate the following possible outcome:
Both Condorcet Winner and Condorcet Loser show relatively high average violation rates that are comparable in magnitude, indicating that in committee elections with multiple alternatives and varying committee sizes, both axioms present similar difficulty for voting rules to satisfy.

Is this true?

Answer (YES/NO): NO